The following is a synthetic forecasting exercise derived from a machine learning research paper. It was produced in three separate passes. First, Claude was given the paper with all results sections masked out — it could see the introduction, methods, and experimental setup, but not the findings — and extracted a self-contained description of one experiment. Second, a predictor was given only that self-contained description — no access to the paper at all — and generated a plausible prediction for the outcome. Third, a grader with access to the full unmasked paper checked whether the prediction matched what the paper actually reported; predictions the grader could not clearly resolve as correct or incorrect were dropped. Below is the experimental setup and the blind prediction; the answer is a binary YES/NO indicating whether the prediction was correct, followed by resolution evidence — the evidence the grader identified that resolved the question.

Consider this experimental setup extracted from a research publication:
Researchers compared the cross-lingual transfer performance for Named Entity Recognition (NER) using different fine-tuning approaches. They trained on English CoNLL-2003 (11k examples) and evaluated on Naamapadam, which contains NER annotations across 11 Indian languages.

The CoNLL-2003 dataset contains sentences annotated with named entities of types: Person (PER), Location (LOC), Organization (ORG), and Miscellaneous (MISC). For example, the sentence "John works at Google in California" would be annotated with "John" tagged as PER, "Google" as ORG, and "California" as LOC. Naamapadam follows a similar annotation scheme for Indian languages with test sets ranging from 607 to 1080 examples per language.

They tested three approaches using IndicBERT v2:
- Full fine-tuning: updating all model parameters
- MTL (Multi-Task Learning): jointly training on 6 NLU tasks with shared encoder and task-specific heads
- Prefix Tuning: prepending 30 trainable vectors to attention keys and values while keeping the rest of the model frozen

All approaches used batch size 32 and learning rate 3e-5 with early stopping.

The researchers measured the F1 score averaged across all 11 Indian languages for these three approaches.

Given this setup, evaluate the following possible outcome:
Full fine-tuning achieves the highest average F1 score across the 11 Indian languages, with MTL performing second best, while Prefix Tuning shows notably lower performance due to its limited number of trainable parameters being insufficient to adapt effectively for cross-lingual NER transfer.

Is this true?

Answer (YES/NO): NO